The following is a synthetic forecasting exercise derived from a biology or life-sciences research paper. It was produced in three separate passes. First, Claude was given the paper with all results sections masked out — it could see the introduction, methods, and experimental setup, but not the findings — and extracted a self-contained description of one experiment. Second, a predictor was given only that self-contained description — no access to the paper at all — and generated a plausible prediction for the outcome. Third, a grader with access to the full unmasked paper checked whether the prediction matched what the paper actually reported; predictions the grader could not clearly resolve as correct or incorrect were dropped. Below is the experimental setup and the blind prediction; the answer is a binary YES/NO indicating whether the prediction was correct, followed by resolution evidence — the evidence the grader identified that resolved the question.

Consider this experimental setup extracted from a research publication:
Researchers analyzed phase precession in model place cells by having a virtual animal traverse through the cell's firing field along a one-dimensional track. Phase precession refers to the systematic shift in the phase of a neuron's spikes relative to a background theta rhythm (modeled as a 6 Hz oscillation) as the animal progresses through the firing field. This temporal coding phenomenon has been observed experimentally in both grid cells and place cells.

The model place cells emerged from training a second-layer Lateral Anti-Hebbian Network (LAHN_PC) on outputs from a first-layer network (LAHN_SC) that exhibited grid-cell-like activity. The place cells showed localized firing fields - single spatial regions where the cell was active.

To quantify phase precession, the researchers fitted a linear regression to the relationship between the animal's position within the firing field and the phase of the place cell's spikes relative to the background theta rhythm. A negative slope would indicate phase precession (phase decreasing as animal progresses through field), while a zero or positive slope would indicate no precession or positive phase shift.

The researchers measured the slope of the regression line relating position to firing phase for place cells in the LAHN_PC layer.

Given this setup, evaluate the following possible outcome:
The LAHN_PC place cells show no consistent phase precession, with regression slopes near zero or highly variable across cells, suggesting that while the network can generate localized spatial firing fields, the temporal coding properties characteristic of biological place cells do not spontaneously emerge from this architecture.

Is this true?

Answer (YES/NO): NO